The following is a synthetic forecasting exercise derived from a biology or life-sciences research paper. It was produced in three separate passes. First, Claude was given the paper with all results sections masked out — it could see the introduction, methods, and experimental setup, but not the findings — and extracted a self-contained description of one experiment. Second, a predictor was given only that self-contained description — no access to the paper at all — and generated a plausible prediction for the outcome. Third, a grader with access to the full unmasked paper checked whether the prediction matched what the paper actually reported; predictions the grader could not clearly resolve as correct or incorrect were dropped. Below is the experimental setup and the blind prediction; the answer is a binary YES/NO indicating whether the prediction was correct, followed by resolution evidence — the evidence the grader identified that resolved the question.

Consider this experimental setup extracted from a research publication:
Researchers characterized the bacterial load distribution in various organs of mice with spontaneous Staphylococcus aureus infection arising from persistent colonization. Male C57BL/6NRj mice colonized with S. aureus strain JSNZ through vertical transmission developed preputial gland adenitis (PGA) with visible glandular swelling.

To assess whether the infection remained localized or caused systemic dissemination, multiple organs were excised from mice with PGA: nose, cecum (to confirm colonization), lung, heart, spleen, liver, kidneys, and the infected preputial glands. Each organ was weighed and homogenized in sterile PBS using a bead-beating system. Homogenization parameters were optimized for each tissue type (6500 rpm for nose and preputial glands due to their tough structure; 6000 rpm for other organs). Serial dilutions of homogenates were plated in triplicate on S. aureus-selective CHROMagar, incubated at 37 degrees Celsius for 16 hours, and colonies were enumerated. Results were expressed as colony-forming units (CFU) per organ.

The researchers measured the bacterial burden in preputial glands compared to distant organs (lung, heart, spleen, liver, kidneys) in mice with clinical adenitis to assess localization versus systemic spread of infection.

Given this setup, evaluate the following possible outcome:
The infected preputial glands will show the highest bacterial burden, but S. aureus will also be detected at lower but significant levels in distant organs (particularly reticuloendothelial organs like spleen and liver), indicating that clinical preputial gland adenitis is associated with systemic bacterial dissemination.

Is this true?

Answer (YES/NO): NO